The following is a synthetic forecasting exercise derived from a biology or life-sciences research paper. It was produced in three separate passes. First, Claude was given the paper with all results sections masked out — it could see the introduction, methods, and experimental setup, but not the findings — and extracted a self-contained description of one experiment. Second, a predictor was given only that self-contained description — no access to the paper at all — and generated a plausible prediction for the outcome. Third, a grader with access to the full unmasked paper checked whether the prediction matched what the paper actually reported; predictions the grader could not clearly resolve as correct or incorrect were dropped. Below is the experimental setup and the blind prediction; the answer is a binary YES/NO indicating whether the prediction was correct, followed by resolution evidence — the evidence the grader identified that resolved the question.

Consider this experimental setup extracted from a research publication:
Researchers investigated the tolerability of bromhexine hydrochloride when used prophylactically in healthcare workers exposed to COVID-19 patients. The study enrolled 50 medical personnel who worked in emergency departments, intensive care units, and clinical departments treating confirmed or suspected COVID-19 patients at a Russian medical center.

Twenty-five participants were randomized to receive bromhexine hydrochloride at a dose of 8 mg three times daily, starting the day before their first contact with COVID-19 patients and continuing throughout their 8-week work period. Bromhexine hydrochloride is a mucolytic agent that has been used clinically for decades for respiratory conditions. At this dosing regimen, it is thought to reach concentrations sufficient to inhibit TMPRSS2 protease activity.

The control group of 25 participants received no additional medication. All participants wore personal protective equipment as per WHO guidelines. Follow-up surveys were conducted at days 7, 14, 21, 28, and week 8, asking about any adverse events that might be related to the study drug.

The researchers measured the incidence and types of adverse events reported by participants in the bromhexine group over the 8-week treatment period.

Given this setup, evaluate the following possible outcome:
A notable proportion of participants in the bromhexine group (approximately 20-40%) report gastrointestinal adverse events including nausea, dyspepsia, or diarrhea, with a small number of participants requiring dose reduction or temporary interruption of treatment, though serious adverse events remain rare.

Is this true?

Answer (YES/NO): NO